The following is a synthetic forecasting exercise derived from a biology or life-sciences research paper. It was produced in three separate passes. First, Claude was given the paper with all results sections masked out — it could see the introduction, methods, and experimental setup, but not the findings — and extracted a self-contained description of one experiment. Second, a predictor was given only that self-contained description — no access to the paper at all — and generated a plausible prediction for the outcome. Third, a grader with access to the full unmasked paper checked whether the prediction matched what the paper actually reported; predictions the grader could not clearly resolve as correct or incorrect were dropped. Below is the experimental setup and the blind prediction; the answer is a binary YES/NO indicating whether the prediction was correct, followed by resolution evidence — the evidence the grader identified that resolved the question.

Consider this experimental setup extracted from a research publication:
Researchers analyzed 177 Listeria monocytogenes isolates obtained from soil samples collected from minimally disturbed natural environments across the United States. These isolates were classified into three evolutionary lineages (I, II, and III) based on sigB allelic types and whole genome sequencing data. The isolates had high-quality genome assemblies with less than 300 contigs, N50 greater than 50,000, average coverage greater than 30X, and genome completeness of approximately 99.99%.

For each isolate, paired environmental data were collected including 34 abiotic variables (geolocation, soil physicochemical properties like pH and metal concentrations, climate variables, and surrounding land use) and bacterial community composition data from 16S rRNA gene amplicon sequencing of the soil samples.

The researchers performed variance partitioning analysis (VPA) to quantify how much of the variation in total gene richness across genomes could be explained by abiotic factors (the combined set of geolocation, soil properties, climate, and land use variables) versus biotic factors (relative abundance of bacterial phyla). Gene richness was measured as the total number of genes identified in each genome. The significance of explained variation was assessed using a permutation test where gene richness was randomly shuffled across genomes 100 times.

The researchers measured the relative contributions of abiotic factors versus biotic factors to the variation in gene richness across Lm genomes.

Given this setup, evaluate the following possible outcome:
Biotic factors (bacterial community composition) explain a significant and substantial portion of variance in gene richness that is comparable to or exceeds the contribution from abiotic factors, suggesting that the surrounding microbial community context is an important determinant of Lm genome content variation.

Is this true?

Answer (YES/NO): YES